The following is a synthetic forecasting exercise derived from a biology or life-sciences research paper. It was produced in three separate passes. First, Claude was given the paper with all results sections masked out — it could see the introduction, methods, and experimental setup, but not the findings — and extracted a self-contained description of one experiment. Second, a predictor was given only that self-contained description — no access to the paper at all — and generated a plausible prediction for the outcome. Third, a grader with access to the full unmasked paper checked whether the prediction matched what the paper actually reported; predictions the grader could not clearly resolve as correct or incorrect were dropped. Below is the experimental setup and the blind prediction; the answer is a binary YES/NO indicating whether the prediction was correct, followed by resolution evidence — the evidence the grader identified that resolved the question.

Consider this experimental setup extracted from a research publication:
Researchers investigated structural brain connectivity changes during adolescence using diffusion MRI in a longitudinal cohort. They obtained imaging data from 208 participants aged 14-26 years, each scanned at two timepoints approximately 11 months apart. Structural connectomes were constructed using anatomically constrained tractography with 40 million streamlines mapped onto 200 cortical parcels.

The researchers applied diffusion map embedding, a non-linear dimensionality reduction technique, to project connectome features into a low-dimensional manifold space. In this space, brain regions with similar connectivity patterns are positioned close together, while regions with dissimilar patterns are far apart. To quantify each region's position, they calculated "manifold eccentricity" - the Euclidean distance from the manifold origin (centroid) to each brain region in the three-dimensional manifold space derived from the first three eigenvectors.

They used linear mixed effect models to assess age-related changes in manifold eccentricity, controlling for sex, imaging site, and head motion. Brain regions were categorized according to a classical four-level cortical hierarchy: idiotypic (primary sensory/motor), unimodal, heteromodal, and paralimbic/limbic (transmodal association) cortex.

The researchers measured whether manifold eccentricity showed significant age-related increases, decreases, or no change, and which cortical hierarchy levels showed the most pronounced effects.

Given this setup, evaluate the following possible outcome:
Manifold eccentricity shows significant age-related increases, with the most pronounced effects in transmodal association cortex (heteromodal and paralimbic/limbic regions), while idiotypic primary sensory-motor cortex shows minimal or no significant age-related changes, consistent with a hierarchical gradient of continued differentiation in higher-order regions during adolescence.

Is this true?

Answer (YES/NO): NO